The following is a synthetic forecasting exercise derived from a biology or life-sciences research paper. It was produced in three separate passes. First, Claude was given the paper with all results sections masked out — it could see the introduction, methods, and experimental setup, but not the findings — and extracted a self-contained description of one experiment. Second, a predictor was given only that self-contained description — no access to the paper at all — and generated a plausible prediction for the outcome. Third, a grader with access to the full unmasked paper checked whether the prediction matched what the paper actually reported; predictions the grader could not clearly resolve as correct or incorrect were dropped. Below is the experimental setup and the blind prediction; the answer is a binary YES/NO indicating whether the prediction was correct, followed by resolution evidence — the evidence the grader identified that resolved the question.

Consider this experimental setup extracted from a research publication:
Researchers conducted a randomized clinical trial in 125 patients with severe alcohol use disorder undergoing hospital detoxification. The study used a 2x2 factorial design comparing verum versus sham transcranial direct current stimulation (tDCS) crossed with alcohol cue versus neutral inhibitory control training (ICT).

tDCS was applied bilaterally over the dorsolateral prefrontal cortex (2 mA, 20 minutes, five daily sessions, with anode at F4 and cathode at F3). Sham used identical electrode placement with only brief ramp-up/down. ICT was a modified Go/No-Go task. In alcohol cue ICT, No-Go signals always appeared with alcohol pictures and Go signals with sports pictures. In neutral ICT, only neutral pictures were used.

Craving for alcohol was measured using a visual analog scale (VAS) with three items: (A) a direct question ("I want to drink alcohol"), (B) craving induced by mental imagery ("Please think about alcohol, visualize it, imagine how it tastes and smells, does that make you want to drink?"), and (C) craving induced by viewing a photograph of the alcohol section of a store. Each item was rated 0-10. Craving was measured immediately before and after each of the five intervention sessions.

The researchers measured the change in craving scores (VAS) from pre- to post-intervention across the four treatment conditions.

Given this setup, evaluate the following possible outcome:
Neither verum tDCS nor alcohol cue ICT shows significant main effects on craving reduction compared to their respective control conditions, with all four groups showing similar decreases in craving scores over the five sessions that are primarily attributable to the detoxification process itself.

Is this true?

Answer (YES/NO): NO